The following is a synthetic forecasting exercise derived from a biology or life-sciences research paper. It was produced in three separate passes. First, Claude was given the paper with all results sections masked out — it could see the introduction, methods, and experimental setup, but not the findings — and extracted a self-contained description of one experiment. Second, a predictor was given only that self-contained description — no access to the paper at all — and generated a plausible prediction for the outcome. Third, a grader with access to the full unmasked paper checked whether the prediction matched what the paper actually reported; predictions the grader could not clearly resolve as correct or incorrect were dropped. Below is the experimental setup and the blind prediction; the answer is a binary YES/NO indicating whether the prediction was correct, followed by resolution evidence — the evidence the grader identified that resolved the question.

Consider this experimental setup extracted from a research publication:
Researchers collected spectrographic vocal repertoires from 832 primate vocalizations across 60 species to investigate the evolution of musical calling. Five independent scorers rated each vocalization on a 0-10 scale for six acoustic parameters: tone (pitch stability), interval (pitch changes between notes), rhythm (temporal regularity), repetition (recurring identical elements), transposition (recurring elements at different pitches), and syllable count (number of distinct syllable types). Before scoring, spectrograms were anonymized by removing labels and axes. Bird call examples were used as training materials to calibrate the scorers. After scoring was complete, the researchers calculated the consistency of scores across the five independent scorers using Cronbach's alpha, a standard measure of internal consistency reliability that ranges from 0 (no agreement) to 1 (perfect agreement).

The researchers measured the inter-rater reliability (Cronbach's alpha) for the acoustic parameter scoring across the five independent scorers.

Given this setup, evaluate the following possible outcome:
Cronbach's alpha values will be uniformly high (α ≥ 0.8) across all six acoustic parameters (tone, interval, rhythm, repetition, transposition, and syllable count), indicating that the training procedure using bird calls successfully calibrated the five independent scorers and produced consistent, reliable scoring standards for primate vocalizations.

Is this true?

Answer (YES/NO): NO